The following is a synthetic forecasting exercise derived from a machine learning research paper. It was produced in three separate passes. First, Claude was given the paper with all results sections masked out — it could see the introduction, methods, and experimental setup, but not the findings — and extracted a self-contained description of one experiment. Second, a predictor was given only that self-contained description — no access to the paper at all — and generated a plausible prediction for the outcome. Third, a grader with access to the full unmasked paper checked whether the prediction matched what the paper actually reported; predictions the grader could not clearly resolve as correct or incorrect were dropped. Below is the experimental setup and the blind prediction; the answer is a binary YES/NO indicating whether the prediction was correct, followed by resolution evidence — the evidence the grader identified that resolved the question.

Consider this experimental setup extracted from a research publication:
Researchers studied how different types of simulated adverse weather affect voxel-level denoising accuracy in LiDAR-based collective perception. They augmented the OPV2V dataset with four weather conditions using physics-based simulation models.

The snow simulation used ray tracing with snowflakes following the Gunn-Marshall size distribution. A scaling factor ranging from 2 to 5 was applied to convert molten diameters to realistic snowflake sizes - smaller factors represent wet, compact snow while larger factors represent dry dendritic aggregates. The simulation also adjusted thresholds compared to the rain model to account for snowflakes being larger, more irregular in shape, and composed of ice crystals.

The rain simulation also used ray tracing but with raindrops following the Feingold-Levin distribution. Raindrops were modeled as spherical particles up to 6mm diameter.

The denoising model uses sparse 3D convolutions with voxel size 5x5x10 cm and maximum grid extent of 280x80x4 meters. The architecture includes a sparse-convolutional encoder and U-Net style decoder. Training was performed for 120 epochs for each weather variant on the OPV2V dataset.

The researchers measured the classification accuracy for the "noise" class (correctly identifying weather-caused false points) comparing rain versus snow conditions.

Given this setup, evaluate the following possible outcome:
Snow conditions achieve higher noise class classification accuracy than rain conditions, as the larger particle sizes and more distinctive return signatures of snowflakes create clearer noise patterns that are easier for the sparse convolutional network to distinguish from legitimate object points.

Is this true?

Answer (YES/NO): NO